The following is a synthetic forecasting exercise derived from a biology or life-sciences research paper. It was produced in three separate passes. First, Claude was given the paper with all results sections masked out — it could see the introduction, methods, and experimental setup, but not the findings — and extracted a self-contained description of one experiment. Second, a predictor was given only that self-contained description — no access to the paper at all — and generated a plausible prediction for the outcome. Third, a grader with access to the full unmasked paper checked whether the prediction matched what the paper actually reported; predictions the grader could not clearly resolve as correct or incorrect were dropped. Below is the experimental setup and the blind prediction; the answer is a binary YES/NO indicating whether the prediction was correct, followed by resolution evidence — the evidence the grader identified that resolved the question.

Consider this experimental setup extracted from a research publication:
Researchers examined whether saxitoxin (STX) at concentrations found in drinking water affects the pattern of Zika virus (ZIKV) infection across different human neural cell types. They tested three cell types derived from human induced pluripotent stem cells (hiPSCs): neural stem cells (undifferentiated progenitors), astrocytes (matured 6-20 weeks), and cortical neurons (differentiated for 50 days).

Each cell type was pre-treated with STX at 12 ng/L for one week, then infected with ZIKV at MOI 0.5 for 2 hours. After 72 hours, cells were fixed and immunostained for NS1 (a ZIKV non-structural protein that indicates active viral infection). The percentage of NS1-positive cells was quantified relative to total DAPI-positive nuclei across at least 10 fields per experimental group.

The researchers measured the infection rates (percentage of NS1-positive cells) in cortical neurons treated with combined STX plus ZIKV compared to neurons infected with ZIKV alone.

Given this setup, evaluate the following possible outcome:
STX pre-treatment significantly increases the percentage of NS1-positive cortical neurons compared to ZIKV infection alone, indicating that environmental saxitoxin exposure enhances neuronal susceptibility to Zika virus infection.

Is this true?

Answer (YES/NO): YES